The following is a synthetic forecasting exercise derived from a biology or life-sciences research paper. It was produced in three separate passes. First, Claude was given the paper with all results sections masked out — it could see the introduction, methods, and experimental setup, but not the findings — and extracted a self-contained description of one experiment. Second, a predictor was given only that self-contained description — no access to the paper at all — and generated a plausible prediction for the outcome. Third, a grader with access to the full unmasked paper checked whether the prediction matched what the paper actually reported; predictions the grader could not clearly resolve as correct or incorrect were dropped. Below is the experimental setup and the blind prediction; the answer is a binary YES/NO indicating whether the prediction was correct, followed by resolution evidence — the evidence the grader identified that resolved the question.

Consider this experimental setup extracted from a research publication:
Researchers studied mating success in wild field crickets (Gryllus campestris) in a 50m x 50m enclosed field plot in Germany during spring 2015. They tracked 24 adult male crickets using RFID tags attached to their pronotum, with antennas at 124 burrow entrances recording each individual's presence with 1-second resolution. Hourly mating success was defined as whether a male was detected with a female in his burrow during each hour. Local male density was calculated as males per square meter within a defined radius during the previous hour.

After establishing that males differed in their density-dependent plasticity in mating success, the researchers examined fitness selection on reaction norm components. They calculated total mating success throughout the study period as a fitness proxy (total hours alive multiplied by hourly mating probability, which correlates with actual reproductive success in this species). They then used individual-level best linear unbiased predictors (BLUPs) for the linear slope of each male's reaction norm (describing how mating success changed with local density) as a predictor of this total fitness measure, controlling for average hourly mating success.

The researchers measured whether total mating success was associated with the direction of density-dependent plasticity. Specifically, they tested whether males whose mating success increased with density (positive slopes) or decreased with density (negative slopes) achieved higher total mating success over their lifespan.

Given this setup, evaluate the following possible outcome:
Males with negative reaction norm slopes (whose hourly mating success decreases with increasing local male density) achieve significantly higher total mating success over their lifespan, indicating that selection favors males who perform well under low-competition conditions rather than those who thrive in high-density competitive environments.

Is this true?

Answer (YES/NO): YES